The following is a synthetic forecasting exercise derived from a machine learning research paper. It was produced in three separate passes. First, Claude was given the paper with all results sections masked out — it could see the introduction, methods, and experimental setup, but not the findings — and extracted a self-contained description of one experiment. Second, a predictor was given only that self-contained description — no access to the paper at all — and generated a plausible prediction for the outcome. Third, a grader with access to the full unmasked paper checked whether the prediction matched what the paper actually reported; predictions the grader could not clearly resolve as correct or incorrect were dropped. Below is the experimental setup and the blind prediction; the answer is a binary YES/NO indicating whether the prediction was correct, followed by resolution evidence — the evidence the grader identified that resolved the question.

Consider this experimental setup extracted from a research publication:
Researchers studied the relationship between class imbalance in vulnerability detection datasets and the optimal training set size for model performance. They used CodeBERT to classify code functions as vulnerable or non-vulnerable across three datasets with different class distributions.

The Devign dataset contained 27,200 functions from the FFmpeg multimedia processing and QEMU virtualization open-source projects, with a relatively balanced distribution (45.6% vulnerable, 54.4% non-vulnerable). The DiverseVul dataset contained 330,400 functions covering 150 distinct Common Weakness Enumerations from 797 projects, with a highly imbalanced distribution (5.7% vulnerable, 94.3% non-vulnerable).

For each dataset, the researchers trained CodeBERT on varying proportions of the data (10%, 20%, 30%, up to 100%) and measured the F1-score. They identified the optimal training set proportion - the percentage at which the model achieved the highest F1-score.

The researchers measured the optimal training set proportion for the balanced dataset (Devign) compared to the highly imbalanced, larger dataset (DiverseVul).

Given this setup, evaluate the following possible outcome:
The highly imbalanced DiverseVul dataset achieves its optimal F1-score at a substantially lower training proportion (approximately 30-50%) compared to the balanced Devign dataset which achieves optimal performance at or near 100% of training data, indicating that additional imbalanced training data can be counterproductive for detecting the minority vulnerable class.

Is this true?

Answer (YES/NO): NO